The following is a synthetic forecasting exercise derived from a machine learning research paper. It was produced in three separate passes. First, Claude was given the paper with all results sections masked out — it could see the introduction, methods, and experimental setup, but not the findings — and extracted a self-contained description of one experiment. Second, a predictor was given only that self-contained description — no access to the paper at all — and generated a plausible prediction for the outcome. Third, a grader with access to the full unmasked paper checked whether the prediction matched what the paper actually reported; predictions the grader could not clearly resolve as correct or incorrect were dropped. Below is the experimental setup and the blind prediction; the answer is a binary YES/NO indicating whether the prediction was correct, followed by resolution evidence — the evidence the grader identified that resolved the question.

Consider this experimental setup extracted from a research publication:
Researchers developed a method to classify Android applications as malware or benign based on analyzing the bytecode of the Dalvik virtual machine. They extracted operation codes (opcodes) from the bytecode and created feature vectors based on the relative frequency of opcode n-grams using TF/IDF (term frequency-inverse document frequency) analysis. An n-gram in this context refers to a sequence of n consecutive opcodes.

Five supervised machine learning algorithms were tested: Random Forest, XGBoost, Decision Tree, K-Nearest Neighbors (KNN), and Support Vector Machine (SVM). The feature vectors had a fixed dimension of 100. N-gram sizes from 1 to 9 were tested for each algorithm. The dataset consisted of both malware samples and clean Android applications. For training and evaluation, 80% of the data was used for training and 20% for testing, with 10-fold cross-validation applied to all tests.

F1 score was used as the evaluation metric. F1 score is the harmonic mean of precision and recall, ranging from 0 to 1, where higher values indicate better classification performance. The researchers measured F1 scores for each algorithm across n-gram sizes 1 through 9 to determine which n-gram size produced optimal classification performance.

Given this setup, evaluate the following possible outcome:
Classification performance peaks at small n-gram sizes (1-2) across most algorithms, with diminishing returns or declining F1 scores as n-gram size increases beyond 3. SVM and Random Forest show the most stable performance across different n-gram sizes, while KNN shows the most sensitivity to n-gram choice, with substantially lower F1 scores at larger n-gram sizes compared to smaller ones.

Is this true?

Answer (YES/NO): NO